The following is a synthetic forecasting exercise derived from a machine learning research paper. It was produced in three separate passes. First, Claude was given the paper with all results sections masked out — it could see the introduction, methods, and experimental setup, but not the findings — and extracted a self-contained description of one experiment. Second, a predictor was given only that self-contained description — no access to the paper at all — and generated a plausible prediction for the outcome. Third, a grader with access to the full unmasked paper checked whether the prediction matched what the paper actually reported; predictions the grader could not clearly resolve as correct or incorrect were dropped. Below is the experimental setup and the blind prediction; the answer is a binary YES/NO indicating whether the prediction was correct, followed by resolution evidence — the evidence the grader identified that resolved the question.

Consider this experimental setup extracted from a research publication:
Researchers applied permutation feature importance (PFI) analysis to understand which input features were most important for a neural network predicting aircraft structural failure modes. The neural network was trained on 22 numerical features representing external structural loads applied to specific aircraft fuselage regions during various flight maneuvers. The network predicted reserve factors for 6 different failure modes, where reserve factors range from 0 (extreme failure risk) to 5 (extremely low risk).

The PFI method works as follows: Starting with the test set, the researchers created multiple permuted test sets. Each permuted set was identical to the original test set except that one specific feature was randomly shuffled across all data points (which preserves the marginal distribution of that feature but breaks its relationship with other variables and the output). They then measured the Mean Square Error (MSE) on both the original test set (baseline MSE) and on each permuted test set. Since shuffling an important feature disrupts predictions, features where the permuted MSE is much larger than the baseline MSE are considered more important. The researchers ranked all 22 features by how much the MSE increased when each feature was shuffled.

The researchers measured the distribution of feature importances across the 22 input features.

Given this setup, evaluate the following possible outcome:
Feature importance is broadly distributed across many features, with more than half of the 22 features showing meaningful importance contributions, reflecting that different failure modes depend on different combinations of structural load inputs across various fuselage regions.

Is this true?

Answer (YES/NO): NO